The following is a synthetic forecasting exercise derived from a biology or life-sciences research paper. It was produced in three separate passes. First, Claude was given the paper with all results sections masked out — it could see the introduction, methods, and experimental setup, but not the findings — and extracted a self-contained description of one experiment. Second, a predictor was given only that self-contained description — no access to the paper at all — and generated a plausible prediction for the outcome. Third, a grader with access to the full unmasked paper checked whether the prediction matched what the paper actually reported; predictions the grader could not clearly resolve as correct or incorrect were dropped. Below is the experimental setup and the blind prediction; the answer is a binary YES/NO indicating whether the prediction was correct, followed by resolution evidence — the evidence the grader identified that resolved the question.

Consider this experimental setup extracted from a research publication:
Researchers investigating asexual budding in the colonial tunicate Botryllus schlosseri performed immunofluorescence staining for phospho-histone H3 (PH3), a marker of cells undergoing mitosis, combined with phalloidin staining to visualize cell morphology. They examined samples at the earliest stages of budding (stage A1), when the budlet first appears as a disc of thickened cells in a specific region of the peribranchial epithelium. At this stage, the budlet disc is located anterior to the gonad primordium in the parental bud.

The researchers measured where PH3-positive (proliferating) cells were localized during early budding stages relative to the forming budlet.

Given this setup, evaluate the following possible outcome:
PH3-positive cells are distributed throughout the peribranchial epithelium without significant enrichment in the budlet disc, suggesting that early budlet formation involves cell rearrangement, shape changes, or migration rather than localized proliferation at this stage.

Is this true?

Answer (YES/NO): YES